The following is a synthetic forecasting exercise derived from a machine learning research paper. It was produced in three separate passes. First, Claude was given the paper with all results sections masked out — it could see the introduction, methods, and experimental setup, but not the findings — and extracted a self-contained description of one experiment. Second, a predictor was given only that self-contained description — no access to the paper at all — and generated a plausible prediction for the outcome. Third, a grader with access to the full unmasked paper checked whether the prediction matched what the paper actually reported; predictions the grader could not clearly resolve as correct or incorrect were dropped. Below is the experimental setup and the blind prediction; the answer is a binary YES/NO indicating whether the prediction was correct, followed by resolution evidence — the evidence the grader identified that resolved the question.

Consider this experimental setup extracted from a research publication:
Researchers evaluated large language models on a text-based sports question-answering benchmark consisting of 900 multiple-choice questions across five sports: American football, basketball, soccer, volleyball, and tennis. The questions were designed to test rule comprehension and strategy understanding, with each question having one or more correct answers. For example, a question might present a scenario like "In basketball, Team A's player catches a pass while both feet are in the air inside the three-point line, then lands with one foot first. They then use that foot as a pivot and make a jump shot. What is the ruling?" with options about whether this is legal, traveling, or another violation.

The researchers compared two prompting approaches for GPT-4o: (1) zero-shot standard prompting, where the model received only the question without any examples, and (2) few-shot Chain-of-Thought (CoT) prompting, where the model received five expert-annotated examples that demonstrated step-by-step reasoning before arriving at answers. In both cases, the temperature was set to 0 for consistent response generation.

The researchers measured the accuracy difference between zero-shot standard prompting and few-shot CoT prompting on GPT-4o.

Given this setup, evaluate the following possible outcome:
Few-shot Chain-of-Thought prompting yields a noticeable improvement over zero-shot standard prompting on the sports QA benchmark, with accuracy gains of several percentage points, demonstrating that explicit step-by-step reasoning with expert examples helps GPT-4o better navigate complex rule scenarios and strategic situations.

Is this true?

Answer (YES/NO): NO